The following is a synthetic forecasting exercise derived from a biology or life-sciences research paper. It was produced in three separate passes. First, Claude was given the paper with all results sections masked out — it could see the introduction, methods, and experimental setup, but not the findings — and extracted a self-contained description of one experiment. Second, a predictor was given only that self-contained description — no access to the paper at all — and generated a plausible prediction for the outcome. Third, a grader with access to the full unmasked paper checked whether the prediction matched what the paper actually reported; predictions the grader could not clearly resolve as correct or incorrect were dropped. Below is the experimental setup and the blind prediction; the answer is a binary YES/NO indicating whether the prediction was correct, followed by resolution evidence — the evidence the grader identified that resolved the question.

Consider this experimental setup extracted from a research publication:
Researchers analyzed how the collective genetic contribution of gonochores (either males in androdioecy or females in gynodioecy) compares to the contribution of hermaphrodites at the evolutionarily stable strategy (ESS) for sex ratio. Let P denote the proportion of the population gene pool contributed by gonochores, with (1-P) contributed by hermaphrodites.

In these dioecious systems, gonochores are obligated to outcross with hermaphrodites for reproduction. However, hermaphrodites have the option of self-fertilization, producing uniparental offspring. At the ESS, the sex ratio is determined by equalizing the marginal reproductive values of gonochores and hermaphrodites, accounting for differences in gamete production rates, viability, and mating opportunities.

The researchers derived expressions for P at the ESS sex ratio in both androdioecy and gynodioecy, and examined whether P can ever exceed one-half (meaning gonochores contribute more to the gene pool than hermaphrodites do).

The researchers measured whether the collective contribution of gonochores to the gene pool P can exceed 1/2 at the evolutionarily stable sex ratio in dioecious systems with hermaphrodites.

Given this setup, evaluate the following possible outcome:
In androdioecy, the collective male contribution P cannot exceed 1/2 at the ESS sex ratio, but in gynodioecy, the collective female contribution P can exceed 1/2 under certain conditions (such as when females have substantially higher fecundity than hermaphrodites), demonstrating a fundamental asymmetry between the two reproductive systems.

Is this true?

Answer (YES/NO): NO